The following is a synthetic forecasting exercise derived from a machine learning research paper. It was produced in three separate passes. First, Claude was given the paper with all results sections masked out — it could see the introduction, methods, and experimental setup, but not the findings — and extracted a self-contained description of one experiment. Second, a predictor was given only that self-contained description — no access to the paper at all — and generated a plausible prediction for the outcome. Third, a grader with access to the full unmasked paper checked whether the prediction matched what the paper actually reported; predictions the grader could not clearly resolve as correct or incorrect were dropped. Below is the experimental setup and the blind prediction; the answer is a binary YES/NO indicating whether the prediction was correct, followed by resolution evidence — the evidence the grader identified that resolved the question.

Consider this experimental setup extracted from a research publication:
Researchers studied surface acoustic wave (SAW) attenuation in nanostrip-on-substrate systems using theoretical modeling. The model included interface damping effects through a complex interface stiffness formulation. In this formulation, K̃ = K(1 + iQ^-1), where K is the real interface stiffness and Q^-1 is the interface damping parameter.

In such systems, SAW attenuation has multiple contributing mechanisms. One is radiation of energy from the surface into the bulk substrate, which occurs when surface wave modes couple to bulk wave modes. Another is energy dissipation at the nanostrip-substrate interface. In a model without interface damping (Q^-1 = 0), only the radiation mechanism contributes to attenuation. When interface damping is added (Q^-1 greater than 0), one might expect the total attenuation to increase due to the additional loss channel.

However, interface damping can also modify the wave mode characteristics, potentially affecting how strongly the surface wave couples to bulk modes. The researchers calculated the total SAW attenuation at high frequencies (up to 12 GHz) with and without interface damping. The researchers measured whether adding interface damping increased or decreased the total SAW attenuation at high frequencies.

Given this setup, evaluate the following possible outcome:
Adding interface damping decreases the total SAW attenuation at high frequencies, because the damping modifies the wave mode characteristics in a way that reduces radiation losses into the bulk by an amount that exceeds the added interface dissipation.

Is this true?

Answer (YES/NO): YES